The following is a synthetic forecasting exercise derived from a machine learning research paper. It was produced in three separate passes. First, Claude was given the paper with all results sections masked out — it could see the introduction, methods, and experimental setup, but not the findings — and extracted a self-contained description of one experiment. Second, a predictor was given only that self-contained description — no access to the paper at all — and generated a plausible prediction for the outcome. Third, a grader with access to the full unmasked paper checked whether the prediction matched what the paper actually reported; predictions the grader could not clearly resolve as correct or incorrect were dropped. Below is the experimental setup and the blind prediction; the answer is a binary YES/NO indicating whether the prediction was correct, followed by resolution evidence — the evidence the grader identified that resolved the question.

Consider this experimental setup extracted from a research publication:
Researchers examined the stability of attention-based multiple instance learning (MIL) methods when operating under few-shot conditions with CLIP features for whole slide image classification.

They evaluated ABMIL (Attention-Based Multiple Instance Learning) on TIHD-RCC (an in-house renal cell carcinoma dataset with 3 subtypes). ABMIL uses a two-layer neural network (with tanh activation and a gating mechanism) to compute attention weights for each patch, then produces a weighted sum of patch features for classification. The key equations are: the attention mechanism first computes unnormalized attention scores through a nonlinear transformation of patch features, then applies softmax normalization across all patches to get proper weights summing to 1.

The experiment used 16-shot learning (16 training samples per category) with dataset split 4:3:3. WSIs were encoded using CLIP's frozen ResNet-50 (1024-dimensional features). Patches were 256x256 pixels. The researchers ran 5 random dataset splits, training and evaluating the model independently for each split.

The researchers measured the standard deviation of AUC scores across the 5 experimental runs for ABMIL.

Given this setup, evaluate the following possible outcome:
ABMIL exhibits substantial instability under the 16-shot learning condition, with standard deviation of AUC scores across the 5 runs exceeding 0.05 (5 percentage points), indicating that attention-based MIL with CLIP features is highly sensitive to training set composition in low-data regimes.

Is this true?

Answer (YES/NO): YES